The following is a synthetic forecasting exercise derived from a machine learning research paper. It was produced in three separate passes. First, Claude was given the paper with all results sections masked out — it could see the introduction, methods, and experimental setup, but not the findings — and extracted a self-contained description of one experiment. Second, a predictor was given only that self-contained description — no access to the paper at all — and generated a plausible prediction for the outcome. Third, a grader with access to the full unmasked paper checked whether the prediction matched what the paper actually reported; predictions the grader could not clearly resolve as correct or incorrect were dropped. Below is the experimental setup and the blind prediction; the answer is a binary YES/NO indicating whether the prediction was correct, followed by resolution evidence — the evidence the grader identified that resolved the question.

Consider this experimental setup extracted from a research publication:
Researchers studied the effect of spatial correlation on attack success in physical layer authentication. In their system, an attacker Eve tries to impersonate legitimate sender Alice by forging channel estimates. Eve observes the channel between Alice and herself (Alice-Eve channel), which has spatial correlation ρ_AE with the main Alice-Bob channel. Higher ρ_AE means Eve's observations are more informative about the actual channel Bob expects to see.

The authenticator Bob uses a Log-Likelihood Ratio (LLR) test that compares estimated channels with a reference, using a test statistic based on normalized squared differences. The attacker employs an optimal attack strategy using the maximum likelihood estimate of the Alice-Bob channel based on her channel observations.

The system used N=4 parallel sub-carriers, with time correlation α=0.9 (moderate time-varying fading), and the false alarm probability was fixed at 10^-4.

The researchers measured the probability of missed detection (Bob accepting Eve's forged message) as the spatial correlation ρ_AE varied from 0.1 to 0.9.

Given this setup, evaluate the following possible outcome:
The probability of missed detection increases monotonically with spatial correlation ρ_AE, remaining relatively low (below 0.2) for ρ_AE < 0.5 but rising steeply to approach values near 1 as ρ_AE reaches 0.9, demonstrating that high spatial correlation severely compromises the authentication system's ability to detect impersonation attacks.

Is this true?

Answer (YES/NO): NO